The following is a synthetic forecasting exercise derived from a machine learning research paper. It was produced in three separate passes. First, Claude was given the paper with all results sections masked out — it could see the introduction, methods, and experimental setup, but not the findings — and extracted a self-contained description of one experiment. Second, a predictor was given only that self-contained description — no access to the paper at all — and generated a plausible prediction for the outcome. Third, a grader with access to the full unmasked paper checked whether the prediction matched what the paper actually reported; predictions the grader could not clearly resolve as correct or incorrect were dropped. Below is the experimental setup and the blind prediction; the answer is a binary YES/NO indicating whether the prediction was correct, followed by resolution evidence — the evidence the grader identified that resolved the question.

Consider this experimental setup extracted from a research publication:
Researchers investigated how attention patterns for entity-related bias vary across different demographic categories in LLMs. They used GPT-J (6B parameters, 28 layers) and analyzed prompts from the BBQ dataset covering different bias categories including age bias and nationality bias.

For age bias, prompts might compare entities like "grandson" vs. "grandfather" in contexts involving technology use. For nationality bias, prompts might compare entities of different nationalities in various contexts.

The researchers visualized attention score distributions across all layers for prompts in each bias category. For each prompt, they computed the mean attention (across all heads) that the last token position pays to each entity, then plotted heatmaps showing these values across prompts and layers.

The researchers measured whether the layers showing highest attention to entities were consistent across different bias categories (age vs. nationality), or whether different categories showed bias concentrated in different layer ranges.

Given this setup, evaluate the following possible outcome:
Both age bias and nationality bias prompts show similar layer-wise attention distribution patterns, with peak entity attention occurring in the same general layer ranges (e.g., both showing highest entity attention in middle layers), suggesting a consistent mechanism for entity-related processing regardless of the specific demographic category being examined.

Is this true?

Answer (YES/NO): NO